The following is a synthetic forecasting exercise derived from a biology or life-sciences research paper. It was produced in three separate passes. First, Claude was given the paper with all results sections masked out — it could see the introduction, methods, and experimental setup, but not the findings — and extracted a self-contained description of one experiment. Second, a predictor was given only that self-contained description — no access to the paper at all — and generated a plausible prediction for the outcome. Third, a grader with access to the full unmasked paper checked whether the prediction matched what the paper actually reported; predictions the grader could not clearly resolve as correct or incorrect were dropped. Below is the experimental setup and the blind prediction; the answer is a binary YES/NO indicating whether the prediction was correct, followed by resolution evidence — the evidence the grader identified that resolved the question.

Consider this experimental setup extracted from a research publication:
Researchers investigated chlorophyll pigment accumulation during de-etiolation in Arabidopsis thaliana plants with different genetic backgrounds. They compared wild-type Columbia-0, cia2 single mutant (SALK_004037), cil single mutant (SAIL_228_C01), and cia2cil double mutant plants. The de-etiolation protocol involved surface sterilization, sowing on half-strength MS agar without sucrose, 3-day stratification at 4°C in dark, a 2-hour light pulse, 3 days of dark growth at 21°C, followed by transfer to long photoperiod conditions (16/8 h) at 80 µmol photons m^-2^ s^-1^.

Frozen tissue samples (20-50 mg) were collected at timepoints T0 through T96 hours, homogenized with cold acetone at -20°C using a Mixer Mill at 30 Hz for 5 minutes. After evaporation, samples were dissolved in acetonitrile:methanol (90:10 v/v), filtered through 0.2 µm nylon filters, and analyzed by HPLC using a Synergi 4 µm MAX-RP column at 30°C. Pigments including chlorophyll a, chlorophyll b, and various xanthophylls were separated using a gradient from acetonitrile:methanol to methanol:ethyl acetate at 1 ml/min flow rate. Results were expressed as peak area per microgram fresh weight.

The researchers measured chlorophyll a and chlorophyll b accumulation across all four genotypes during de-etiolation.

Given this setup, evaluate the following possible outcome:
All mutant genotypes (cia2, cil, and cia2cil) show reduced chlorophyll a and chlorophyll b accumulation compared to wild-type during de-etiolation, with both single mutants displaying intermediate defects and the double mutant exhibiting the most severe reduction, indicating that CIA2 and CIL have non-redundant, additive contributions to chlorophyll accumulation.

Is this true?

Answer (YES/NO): NO